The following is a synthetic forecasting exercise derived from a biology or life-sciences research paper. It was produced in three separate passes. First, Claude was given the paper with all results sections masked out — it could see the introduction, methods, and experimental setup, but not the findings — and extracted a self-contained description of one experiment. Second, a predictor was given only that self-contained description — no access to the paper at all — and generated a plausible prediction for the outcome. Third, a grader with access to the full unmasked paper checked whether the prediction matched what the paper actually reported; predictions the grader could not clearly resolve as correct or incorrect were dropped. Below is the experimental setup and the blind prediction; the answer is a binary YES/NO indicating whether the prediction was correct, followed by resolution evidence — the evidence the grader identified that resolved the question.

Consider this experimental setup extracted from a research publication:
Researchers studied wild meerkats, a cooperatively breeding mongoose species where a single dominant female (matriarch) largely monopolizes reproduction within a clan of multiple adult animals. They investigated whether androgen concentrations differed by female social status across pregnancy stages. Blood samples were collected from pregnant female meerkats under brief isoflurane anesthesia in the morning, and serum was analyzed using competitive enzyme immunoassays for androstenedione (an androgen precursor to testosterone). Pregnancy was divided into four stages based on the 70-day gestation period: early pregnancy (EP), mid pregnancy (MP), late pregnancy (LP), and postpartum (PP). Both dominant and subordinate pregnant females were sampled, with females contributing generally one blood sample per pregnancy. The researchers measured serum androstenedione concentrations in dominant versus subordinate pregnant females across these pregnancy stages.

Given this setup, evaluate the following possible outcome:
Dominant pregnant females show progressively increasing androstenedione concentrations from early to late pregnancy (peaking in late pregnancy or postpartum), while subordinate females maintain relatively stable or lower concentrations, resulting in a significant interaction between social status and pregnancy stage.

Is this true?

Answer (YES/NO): NO